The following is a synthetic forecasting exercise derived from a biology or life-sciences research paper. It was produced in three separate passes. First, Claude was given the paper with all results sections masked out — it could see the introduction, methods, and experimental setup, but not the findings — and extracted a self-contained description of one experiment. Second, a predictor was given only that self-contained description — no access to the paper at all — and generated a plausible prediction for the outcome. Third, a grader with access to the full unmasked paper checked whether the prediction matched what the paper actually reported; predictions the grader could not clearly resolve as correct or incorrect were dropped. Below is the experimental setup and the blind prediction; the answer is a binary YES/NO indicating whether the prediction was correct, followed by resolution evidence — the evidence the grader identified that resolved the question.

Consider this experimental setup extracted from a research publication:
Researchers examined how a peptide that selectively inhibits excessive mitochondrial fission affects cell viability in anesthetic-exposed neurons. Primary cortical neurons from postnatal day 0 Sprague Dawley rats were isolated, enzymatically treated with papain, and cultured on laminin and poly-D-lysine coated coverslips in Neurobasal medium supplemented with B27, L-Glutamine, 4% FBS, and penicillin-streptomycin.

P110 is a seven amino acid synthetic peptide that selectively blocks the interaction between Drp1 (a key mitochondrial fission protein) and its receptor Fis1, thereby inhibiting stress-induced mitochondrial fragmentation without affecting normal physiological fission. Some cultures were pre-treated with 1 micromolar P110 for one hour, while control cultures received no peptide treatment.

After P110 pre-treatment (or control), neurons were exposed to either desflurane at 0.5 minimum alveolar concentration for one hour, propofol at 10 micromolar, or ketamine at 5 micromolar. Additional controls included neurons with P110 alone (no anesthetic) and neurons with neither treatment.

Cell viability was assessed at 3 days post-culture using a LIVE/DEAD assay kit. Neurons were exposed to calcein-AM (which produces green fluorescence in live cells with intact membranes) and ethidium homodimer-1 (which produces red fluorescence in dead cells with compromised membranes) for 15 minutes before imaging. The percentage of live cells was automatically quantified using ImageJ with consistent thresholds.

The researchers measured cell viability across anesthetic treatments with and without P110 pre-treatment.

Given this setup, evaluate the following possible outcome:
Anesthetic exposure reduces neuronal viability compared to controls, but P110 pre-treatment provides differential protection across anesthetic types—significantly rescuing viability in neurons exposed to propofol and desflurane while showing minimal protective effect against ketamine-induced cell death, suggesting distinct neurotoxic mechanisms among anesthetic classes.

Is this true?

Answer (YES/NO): NO